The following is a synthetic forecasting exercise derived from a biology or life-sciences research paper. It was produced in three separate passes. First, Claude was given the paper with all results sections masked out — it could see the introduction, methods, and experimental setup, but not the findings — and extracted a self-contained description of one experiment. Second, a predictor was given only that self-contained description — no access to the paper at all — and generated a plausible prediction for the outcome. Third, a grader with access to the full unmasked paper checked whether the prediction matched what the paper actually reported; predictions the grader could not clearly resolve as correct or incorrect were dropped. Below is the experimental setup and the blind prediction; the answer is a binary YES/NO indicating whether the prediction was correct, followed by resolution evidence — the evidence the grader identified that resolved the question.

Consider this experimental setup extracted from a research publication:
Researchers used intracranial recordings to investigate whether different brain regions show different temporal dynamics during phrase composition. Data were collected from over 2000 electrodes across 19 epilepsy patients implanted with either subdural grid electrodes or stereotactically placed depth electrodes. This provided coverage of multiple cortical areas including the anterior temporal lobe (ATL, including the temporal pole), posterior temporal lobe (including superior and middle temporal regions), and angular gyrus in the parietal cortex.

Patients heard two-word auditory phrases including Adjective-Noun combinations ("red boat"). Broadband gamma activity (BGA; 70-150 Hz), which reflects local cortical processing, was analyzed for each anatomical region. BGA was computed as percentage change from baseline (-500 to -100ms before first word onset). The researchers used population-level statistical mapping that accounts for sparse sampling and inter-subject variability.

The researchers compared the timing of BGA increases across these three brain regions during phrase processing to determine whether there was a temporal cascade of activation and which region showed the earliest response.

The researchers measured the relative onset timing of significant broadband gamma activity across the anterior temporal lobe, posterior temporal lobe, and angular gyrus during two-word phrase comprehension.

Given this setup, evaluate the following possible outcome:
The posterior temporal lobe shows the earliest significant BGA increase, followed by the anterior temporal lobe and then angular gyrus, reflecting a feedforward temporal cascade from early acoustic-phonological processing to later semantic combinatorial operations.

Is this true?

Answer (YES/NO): NO